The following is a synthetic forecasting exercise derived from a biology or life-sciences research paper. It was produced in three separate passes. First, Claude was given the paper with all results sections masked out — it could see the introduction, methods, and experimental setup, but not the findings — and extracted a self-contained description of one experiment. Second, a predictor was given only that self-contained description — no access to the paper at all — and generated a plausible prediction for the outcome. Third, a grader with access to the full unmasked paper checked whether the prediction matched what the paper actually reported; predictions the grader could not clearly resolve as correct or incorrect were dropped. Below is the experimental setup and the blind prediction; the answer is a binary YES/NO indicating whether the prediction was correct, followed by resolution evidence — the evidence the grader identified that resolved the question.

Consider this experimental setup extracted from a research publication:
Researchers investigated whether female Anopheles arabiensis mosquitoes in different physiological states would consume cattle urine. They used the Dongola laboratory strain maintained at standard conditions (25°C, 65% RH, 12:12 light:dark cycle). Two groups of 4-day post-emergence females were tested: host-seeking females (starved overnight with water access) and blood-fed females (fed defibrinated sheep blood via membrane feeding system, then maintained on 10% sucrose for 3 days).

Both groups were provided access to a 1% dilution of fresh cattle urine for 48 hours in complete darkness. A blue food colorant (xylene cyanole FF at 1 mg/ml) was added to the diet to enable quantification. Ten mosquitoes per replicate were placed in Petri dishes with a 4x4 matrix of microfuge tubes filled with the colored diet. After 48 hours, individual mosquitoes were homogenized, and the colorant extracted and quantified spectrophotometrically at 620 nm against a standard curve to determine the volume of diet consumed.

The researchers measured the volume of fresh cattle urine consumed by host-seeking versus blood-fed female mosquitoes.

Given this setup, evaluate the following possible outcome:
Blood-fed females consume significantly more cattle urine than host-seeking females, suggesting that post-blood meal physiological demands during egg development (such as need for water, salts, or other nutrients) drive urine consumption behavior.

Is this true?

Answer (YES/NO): NO